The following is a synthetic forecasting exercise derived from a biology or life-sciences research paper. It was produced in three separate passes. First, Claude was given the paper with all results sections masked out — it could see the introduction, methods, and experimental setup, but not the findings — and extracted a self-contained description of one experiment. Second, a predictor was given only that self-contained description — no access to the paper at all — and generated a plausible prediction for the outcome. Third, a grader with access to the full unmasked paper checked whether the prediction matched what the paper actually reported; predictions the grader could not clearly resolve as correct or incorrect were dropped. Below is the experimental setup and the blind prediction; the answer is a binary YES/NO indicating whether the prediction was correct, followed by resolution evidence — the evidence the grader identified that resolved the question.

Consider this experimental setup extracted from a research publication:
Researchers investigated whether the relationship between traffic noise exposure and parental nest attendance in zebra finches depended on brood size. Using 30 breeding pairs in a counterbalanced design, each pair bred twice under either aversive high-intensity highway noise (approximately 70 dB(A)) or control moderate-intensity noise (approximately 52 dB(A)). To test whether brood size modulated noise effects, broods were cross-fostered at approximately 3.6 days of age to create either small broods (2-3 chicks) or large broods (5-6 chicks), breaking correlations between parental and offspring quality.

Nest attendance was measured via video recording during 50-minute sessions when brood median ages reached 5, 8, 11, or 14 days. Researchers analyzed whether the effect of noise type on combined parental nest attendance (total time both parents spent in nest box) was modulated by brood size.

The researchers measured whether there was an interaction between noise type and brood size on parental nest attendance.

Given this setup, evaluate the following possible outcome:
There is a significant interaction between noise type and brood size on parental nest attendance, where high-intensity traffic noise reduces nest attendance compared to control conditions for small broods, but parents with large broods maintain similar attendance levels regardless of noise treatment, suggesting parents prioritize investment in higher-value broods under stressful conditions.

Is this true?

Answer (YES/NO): NO